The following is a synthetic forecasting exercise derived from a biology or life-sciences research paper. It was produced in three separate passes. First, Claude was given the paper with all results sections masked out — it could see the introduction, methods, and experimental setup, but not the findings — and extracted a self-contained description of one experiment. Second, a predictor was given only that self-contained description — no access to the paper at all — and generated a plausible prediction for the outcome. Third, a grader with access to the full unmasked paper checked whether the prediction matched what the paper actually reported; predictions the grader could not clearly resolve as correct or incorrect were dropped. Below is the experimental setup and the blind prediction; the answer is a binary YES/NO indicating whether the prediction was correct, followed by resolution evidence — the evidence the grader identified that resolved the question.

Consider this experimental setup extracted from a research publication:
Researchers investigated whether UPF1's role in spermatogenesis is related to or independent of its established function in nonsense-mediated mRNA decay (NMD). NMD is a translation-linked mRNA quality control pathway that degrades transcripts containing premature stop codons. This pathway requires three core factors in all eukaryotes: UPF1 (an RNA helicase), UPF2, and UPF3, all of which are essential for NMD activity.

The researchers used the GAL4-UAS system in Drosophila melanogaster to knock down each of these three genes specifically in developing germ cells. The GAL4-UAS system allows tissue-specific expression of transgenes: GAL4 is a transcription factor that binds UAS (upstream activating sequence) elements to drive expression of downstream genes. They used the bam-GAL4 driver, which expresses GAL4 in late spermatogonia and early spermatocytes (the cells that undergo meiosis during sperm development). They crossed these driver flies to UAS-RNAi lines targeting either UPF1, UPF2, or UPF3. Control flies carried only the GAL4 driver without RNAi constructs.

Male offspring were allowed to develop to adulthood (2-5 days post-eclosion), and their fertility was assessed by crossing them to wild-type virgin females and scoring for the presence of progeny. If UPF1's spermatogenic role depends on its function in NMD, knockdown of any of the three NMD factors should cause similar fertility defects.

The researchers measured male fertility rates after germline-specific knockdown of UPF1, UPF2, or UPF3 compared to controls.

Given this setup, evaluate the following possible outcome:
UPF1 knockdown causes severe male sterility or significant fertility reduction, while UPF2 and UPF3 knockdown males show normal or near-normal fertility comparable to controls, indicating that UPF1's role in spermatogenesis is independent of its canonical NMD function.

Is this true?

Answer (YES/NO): YES